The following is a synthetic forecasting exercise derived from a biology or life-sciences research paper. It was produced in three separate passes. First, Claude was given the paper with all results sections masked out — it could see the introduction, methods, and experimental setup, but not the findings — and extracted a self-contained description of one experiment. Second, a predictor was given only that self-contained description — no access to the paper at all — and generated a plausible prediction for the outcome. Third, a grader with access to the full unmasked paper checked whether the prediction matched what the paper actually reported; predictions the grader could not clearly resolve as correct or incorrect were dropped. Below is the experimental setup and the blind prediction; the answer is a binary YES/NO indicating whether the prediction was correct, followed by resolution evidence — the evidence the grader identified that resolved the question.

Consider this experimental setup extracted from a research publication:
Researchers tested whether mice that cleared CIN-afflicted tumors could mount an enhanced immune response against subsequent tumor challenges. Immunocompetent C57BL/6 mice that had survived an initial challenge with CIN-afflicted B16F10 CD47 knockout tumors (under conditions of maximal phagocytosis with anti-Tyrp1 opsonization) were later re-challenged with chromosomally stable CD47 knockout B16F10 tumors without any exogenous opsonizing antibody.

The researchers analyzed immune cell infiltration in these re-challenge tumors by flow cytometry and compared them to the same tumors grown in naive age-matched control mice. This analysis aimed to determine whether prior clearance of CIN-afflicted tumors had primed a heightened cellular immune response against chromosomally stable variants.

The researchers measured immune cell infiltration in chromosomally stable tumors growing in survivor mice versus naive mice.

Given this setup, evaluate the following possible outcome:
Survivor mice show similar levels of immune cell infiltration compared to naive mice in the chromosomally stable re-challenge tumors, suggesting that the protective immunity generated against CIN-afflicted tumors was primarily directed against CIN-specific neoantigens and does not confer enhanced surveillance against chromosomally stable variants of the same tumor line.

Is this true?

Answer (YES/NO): NO